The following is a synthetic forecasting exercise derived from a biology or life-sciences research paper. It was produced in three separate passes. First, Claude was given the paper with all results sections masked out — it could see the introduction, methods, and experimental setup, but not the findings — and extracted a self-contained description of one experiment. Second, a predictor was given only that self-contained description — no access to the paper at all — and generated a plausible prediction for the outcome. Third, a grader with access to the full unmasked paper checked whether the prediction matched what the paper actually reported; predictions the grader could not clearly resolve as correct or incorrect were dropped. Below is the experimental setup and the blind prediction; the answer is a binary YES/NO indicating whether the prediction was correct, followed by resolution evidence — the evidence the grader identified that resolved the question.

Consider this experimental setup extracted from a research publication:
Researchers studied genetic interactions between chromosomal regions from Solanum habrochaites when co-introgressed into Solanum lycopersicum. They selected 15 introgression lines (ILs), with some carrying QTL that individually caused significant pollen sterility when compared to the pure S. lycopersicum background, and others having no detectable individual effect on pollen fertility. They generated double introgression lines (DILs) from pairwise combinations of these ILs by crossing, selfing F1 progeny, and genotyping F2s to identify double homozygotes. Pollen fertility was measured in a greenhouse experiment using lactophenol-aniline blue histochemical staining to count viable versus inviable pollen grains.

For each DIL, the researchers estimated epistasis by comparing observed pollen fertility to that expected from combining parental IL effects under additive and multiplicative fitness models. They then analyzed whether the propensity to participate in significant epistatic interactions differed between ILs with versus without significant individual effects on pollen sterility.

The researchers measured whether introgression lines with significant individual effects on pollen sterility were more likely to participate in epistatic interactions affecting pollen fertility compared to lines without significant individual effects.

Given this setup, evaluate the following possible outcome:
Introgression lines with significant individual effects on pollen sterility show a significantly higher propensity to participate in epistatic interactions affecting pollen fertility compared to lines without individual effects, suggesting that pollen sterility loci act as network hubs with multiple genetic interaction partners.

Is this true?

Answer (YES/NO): YES